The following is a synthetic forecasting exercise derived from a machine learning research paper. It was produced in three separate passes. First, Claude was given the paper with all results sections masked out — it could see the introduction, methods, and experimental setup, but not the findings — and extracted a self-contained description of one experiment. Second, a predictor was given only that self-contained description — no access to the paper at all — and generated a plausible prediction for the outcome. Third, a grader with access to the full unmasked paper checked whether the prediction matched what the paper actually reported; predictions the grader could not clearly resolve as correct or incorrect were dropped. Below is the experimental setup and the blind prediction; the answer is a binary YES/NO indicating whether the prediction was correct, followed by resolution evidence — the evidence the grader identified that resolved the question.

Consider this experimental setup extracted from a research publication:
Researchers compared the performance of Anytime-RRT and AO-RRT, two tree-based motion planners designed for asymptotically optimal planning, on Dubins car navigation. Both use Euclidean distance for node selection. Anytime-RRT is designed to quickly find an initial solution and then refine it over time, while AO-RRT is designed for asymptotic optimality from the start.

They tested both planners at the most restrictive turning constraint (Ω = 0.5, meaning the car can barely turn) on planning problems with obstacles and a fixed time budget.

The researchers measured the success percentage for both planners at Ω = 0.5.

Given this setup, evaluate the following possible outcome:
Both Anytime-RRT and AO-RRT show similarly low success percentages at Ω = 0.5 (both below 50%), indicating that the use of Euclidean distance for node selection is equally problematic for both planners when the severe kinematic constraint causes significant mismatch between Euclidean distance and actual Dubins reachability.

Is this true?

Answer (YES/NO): NO